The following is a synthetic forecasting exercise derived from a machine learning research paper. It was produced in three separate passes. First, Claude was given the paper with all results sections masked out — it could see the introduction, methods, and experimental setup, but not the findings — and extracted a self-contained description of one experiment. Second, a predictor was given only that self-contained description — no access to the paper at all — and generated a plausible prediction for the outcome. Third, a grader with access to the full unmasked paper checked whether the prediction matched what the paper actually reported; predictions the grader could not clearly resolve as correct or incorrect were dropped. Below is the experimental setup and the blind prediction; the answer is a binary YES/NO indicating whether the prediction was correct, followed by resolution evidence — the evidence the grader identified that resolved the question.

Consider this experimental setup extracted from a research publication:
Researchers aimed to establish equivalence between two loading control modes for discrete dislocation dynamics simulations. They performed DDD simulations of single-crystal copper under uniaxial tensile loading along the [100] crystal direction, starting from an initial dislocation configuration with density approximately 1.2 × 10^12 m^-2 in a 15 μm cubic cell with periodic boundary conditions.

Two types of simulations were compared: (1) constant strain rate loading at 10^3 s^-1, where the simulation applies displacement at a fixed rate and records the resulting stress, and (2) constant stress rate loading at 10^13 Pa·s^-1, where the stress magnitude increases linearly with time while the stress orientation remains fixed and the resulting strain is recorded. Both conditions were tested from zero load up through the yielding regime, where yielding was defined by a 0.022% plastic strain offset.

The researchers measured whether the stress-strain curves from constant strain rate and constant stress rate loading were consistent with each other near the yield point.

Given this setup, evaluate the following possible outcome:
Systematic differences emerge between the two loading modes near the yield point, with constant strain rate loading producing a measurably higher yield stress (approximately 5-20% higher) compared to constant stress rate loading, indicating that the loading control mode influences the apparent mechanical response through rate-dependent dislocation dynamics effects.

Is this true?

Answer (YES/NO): NO